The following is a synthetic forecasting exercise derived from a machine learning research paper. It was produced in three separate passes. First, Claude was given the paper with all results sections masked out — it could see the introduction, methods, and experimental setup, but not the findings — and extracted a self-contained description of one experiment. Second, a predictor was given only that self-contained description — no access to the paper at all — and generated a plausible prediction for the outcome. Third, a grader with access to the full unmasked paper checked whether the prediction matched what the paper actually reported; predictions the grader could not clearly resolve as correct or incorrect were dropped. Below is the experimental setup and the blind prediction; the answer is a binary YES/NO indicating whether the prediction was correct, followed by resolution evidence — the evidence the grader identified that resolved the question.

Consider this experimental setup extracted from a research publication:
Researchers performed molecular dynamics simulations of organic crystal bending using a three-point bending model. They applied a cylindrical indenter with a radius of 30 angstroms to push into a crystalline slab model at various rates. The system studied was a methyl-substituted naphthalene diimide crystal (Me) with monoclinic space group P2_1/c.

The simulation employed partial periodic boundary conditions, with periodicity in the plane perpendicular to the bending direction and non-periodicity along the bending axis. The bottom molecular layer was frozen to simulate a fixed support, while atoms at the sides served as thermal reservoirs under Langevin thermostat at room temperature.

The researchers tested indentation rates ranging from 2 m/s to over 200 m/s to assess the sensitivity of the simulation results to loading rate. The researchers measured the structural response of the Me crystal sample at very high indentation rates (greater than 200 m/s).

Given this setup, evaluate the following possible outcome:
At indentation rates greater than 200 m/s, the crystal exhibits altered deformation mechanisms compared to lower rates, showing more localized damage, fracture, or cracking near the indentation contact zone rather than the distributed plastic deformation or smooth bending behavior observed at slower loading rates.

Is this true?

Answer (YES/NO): NO